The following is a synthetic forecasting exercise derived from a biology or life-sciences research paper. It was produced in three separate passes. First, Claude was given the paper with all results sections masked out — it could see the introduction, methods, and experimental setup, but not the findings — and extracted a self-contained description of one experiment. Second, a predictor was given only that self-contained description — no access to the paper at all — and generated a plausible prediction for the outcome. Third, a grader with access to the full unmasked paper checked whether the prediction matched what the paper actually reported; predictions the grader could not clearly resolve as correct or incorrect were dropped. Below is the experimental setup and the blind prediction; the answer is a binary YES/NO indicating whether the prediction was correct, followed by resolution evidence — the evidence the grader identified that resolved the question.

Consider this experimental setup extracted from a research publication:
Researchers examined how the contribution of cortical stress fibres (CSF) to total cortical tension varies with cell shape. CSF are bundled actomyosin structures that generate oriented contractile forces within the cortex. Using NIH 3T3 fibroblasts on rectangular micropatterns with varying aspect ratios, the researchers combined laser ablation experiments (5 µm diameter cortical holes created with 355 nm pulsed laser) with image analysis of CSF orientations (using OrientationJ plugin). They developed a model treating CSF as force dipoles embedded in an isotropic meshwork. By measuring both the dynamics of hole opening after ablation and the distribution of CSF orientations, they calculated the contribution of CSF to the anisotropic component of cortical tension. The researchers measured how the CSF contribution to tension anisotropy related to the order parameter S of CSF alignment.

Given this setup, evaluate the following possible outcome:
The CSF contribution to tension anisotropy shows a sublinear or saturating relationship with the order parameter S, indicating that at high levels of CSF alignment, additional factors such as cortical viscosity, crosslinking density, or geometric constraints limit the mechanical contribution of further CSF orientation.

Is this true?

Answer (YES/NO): NO